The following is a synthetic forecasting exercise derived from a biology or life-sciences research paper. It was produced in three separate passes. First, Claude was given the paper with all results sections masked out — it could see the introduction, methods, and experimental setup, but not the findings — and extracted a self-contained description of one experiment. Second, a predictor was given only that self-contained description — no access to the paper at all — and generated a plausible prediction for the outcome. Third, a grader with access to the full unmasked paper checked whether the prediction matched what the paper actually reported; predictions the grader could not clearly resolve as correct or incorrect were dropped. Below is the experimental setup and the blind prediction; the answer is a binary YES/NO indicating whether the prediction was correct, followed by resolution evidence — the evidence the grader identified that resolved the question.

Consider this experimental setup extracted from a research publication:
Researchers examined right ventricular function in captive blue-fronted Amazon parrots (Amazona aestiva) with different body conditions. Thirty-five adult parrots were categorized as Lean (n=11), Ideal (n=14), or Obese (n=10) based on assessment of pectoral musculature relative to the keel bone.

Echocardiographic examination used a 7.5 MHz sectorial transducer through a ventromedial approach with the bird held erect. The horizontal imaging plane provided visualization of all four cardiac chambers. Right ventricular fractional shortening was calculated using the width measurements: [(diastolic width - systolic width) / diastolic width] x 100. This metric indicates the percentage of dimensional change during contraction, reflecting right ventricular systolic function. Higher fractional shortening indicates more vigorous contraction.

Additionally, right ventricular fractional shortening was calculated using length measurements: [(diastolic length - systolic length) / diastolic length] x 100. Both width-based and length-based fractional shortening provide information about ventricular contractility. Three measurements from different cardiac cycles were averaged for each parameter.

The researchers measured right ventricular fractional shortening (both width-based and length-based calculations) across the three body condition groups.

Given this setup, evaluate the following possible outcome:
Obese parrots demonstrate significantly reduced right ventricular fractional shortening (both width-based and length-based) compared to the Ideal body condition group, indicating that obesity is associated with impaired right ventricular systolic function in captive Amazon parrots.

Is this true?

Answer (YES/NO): NO